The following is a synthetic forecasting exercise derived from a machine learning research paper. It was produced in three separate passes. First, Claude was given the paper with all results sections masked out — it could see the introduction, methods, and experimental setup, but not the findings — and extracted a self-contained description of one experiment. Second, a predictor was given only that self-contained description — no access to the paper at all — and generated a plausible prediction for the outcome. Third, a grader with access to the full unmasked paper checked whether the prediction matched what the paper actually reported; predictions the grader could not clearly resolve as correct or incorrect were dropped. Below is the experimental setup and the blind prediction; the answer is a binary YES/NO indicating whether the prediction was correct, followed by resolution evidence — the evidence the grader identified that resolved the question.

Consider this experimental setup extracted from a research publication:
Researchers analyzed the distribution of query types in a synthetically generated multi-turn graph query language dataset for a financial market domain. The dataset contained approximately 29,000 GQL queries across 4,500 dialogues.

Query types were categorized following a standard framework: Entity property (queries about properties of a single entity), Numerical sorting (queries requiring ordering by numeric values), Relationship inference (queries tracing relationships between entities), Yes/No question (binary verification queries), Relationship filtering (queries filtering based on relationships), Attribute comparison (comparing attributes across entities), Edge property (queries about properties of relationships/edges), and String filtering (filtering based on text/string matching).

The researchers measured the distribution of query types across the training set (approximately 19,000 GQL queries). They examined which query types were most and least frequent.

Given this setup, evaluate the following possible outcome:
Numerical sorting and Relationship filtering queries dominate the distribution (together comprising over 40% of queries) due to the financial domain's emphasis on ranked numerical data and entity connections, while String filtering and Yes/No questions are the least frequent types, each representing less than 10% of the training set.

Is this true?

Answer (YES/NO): YES